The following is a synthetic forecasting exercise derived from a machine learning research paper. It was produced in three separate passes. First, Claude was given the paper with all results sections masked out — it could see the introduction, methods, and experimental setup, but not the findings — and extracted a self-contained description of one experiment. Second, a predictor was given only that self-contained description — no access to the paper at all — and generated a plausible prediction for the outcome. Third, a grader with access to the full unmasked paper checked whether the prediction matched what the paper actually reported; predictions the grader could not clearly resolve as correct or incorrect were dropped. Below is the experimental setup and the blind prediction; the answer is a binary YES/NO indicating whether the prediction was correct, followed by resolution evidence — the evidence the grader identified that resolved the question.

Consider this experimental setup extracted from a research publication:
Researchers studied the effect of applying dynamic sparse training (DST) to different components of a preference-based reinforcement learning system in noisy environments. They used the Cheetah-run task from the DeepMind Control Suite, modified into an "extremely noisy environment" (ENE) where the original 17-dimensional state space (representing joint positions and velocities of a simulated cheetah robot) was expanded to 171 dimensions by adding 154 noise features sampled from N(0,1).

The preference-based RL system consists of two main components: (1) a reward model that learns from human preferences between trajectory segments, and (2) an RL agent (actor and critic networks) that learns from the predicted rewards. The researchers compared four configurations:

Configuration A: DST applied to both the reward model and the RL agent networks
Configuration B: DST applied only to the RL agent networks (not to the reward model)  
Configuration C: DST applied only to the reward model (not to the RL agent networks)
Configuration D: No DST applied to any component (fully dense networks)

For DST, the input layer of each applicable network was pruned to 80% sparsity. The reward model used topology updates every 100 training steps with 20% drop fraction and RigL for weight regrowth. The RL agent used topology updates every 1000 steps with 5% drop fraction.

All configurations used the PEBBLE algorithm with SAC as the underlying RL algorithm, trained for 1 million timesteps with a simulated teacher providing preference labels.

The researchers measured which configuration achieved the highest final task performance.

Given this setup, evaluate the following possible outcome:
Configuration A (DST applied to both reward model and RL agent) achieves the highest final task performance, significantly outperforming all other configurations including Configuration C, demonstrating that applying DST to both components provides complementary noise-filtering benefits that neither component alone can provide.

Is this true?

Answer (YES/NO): YES